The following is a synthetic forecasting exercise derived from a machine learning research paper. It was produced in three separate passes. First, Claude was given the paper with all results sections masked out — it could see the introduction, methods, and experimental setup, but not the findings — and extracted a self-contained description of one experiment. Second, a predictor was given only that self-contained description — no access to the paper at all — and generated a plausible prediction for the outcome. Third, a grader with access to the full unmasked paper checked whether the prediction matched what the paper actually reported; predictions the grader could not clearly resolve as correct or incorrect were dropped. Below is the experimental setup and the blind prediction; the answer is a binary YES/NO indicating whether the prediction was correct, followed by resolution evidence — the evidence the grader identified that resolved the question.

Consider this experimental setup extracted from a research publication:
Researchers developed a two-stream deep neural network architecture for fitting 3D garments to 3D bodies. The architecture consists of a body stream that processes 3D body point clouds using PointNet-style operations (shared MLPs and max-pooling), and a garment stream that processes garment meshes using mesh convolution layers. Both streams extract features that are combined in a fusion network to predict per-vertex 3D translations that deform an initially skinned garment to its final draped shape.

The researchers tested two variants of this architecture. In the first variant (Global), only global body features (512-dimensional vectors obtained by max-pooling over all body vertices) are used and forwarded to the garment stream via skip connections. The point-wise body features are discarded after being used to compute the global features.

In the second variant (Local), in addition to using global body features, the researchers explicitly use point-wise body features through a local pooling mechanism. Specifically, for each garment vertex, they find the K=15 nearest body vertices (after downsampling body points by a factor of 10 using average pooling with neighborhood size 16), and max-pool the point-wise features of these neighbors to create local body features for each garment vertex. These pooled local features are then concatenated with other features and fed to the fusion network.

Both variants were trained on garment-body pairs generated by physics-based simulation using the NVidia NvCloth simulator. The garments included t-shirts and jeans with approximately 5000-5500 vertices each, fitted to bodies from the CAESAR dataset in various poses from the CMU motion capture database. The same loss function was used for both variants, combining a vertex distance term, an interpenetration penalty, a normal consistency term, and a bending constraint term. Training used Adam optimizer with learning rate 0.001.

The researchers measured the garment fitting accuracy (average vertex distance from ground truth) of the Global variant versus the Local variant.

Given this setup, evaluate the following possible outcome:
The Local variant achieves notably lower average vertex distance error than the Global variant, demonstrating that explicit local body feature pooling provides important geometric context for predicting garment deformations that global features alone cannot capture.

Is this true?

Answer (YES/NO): NO